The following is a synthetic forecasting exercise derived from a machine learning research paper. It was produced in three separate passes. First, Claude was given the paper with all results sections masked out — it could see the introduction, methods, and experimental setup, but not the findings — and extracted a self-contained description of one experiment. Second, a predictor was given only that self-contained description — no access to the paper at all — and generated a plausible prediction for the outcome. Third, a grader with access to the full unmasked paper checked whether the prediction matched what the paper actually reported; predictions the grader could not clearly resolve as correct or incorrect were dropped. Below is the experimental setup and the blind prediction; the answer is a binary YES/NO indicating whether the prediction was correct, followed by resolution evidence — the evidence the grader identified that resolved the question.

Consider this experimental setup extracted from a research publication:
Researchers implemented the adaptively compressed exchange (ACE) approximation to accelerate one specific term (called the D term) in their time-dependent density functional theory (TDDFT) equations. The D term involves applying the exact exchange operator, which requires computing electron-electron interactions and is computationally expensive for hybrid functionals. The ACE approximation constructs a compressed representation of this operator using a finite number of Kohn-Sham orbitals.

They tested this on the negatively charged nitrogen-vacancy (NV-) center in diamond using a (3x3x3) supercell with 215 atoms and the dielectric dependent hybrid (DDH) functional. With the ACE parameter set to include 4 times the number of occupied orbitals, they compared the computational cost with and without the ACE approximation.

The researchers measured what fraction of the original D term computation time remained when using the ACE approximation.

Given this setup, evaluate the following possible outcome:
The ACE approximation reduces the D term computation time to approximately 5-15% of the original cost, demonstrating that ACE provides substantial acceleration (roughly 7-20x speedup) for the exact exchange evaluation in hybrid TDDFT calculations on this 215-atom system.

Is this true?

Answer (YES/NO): NO